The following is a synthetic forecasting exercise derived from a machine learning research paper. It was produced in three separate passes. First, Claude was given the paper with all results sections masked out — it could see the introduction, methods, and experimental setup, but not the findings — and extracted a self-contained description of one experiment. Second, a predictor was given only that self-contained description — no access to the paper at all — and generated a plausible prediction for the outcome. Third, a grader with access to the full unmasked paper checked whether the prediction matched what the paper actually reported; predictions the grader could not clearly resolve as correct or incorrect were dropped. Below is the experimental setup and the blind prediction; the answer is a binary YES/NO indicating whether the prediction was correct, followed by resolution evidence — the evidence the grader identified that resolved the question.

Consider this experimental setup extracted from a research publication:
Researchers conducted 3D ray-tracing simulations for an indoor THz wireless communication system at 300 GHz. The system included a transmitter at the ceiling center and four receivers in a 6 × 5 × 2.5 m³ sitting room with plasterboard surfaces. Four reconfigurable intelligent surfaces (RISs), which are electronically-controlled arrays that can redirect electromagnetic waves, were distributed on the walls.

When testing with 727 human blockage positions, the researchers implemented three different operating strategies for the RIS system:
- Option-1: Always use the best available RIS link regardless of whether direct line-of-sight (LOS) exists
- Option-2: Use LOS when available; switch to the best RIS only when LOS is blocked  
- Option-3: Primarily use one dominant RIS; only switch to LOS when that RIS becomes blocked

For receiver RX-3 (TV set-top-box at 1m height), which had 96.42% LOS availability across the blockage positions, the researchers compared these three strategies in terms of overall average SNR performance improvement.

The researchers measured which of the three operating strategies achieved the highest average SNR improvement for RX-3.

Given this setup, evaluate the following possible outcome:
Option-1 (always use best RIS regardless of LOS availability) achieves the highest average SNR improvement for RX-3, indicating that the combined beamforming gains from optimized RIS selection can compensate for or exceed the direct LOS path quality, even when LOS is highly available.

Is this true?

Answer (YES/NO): NO